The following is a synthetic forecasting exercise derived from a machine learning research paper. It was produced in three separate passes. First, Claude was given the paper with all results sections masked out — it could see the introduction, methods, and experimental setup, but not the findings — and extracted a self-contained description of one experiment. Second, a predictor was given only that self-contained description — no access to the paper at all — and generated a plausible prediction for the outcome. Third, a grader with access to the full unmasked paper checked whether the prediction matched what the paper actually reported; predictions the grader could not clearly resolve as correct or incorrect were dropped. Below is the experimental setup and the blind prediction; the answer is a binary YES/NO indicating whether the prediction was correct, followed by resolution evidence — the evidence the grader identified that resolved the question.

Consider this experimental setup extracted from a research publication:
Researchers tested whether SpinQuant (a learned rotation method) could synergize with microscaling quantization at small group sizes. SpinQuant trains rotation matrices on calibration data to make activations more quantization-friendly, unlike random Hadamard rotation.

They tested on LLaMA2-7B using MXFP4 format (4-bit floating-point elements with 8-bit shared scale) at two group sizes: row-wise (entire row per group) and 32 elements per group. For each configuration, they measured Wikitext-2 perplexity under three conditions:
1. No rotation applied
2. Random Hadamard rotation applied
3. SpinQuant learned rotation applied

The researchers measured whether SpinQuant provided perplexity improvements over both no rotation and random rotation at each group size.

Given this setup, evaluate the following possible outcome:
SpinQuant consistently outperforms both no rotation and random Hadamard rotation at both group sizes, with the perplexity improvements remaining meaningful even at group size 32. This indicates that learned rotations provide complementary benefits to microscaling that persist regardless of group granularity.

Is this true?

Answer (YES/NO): NO